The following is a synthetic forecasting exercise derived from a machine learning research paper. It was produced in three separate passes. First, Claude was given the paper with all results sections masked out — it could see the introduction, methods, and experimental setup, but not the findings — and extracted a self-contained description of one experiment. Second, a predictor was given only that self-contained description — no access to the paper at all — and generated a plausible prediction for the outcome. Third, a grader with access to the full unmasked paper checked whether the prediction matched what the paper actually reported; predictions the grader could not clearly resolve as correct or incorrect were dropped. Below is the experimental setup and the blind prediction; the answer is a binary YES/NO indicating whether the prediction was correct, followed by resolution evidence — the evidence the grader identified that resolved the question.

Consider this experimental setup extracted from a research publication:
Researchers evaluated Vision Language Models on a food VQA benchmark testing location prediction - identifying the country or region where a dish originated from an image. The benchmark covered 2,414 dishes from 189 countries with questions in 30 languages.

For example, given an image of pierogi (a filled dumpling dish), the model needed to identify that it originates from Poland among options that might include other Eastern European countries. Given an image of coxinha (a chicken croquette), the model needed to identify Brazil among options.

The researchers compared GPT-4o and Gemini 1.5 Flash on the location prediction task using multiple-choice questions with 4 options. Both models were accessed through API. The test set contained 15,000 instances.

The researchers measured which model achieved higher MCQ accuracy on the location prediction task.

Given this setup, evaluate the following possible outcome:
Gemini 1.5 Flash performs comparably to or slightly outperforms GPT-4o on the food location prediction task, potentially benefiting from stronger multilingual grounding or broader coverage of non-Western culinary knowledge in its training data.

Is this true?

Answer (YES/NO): YES